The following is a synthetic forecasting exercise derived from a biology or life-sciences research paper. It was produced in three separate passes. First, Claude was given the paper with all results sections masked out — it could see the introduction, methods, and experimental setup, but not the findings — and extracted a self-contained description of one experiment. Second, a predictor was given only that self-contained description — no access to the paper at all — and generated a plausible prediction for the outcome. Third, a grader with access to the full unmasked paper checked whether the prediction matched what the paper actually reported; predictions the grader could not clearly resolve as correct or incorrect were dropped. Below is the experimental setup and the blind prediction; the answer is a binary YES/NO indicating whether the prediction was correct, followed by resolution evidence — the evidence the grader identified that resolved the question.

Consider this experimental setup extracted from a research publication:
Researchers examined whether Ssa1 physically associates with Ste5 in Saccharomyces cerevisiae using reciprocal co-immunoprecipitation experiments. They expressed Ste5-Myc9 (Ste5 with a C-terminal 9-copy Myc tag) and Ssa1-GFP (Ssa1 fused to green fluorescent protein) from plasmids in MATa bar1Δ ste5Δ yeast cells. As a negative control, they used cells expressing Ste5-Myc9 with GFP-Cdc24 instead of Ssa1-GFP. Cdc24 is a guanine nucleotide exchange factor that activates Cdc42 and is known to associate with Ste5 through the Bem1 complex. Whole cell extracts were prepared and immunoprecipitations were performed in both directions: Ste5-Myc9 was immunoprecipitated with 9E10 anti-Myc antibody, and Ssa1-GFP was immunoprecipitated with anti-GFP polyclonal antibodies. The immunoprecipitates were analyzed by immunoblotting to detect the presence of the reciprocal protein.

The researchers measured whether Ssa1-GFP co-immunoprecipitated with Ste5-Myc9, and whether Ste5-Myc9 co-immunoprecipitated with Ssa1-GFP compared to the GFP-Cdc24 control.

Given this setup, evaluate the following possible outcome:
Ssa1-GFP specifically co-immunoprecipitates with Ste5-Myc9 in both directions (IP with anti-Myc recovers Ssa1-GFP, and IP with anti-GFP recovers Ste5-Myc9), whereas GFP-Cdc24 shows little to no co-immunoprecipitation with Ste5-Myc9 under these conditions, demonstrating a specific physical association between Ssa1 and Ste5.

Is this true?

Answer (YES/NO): NO